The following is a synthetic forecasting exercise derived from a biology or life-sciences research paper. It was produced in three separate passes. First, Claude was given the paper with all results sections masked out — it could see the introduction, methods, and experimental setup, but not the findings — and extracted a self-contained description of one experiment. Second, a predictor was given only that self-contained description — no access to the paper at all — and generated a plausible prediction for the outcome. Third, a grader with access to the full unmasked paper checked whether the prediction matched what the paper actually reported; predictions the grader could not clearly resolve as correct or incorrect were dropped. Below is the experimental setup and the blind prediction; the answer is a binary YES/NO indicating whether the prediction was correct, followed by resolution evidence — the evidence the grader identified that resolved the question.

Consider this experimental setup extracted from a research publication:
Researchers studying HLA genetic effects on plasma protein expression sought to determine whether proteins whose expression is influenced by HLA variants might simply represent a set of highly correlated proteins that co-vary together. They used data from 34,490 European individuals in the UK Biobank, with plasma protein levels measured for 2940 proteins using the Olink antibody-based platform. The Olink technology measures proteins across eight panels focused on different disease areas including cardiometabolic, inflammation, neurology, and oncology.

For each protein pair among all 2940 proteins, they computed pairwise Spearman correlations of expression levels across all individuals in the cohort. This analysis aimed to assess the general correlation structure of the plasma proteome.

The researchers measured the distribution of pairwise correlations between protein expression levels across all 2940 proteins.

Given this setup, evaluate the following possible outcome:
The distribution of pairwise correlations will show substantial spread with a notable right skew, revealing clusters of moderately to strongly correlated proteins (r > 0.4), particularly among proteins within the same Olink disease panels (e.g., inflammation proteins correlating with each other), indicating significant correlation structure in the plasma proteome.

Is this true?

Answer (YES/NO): NO